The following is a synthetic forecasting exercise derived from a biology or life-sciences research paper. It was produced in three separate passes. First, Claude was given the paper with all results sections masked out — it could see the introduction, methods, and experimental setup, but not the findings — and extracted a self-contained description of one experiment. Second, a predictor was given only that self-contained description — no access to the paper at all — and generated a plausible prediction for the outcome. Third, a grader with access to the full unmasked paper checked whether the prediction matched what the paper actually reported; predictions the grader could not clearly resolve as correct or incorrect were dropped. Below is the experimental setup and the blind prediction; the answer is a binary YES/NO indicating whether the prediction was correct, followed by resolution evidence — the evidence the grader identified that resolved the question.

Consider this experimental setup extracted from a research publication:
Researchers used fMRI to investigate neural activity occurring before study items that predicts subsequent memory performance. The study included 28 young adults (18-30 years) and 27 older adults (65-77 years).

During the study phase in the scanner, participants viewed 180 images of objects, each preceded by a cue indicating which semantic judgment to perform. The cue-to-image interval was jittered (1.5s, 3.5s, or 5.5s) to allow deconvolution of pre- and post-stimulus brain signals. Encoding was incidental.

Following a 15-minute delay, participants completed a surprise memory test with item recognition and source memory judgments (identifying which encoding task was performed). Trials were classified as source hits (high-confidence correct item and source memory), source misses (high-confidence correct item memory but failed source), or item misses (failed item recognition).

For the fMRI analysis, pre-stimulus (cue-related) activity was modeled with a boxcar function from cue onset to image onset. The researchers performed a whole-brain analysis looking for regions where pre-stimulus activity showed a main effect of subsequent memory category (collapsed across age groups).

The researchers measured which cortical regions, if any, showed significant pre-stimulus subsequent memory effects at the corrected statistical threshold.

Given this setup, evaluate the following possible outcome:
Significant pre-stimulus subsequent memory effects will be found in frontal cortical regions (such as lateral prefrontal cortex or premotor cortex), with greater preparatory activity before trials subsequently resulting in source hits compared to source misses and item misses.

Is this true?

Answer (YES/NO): NO